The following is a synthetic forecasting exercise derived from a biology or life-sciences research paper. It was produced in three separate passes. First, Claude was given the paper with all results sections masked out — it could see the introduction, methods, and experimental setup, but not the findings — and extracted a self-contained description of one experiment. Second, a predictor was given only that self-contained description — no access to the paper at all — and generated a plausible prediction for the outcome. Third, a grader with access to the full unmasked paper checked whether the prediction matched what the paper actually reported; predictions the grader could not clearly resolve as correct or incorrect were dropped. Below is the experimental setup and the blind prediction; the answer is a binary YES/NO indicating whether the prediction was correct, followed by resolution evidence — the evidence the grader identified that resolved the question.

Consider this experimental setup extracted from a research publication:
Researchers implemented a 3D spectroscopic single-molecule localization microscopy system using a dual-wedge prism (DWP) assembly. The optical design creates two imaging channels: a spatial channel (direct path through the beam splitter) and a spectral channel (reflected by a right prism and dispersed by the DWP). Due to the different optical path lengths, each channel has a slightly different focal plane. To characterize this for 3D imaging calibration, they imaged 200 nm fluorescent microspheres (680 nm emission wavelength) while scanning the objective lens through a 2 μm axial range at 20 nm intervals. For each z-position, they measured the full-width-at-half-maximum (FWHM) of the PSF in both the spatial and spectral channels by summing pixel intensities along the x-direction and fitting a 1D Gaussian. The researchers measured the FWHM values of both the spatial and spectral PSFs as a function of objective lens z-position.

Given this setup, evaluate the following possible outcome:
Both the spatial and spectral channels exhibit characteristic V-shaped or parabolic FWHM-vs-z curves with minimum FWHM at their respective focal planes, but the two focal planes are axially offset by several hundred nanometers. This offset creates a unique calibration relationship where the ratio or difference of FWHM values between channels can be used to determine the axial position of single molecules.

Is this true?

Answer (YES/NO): YES